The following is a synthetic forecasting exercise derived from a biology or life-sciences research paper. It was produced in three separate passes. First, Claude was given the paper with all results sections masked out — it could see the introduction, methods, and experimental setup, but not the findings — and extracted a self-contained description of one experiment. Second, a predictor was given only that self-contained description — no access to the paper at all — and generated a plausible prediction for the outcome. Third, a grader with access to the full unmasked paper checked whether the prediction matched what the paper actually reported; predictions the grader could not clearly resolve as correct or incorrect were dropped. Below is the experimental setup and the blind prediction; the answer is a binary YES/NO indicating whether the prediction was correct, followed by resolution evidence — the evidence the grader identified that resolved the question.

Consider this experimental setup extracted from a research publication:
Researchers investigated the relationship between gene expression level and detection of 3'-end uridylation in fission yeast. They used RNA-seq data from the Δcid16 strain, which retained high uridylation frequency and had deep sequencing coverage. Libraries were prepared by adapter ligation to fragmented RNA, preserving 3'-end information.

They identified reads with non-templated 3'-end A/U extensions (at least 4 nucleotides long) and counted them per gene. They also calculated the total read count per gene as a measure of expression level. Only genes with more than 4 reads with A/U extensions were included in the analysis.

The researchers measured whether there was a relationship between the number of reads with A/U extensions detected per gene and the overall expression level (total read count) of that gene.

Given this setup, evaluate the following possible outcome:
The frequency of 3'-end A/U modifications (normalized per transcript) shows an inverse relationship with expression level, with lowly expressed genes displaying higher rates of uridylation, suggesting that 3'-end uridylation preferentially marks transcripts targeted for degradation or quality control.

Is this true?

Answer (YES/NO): NO